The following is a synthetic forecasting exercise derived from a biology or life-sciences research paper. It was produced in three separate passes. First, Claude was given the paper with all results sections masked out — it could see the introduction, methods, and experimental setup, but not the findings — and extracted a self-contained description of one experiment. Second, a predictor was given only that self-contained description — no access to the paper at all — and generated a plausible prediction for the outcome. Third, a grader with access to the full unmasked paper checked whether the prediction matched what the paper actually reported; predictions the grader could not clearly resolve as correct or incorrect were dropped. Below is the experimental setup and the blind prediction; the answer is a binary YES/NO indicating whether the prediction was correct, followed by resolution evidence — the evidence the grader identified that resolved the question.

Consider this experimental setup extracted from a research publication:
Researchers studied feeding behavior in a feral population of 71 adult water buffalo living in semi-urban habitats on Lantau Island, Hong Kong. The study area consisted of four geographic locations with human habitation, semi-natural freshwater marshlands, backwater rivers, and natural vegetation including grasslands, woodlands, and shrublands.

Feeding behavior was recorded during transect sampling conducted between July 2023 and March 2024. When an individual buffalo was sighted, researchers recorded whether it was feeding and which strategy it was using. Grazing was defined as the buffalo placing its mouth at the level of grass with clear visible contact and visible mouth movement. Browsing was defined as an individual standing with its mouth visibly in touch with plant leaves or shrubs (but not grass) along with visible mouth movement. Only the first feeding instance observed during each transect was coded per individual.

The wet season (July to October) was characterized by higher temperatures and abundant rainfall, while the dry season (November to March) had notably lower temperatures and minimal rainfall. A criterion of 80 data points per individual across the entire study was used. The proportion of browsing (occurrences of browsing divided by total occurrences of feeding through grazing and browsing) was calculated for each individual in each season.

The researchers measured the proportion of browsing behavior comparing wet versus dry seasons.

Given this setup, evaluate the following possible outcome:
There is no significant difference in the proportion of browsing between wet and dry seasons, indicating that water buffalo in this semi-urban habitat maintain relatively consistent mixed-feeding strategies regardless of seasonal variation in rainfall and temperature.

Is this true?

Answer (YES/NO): NO